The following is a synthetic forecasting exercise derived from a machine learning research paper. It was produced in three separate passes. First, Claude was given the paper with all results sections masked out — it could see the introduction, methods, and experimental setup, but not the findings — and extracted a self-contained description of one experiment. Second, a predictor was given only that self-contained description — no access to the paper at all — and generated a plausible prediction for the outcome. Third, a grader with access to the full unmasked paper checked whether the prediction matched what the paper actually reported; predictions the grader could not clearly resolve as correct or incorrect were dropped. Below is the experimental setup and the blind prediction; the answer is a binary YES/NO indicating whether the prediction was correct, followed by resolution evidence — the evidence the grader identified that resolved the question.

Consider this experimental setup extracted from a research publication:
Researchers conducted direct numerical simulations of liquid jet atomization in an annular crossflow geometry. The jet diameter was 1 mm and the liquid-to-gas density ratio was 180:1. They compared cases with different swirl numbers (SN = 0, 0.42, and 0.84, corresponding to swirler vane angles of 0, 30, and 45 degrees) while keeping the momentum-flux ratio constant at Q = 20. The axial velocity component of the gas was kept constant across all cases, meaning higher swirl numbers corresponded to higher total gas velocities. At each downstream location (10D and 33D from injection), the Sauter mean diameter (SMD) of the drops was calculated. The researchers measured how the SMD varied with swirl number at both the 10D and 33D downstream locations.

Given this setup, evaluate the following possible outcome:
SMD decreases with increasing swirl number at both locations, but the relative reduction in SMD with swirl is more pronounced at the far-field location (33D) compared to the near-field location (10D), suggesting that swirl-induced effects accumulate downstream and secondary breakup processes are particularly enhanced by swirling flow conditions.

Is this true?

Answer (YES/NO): NO